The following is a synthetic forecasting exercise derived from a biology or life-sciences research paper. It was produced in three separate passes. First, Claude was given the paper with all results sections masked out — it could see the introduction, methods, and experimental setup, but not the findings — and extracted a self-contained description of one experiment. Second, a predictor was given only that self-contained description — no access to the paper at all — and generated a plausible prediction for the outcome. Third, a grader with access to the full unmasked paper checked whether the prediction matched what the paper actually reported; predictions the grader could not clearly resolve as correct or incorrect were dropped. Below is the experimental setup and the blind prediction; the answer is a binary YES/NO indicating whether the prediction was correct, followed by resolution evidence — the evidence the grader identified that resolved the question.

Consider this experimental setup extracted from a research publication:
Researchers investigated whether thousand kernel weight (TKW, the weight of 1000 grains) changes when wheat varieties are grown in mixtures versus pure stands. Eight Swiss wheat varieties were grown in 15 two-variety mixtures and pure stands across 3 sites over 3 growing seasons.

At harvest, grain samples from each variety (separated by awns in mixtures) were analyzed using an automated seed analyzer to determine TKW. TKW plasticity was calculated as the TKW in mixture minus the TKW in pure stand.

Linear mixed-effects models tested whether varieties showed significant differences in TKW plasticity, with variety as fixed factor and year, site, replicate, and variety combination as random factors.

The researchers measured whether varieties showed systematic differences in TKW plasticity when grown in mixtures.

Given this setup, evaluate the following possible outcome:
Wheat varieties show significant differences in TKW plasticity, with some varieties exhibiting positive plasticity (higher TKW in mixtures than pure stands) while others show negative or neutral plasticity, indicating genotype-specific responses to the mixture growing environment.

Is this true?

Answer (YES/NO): YES